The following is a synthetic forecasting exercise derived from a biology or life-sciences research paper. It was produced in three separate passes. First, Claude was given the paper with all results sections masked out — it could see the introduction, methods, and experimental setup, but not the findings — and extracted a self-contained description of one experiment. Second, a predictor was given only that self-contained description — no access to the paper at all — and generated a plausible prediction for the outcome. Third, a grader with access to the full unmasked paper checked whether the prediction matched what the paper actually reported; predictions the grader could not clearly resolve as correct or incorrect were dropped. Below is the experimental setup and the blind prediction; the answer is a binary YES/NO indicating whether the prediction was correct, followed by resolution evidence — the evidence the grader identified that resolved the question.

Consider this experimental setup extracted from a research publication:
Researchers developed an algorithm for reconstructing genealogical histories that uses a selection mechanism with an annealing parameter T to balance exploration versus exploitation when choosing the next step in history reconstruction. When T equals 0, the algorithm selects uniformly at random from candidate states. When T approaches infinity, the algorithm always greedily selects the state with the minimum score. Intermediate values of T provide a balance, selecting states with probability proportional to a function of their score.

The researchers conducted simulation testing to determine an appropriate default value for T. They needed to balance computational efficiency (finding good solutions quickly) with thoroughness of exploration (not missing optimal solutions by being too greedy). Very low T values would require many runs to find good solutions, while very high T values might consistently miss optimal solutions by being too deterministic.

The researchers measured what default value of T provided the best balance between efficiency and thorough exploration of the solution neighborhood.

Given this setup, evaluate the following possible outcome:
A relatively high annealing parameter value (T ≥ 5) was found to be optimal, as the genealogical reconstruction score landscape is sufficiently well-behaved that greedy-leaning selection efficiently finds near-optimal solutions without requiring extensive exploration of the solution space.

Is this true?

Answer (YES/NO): YES